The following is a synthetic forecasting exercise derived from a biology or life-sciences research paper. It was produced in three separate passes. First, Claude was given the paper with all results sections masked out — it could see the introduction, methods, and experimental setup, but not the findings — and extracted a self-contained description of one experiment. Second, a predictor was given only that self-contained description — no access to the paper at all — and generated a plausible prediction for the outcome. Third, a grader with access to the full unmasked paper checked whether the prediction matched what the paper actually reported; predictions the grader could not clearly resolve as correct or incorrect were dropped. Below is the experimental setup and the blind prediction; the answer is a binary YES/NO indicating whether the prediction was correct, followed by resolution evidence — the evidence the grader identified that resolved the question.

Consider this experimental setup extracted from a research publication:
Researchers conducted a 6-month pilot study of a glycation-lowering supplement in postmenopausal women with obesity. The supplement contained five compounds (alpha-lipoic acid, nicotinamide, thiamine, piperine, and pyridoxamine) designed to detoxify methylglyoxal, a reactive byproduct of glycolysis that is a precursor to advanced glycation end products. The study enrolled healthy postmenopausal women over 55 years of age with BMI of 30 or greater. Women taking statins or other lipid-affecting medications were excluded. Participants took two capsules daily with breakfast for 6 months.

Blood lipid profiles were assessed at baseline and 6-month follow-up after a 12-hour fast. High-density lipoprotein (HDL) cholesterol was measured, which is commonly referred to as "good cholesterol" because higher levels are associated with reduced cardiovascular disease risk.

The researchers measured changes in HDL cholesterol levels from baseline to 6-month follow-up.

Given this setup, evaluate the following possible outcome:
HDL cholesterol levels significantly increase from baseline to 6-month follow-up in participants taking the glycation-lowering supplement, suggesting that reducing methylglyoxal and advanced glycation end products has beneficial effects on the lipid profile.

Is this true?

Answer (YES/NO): NO